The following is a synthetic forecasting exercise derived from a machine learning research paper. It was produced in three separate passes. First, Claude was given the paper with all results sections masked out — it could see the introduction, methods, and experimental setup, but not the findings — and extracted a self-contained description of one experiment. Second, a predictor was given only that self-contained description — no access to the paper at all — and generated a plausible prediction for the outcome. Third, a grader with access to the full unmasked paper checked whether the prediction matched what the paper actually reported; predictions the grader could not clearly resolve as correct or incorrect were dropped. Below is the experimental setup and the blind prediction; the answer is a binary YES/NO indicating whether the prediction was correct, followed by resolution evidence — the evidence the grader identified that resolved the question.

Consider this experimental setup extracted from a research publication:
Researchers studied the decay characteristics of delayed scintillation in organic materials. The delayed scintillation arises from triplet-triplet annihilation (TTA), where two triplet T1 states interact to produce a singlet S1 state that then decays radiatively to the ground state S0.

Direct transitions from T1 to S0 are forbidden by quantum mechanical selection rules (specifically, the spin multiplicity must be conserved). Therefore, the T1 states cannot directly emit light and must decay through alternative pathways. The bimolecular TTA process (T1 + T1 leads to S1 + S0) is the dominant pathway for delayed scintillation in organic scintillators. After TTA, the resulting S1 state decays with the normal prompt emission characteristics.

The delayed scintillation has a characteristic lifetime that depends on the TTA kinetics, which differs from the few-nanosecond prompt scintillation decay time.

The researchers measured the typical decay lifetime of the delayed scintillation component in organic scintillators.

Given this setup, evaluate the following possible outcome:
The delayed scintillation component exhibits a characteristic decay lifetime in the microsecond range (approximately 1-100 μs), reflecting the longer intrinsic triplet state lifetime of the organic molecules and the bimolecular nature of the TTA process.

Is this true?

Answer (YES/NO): NO